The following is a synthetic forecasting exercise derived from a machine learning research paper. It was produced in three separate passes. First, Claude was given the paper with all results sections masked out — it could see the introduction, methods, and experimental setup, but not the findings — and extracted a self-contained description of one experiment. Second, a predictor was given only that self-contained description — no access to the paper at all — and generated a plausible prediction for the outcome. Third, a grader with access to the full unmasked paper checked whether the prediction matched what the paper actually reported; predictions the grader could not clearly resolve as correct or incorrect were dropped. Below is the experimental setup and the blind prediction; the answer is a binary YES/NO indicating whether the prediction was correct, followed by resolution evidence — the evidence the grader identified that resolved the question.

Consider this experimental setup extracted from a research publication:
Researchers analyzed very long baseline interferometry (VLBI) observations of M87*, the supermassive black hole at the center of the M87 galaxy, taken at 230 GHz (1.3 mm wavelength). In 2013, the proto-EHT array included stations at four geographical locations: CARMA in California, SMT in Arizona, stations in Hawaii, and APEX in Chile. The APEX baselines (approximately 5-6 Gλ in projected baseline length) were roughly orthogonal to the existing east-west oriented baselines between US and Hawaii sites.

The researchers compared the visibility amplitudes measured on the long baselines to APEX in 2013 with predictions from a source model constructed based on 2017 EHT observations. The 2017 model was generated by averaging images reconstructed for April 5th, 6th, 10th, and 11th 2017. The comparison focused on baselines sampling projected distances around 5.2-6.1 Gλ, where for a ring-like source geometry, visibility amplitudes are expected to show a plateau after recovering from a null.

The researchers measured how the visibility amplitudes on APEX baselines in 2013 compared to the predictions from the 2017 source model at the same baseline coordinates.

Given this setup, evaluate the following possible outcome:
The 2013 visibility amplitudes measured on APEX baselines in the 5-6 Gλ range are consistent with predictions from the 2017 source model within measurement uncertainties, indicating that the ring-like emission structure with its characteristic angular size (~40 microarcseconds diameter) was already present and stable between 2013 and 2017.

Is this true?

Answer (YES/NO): NO